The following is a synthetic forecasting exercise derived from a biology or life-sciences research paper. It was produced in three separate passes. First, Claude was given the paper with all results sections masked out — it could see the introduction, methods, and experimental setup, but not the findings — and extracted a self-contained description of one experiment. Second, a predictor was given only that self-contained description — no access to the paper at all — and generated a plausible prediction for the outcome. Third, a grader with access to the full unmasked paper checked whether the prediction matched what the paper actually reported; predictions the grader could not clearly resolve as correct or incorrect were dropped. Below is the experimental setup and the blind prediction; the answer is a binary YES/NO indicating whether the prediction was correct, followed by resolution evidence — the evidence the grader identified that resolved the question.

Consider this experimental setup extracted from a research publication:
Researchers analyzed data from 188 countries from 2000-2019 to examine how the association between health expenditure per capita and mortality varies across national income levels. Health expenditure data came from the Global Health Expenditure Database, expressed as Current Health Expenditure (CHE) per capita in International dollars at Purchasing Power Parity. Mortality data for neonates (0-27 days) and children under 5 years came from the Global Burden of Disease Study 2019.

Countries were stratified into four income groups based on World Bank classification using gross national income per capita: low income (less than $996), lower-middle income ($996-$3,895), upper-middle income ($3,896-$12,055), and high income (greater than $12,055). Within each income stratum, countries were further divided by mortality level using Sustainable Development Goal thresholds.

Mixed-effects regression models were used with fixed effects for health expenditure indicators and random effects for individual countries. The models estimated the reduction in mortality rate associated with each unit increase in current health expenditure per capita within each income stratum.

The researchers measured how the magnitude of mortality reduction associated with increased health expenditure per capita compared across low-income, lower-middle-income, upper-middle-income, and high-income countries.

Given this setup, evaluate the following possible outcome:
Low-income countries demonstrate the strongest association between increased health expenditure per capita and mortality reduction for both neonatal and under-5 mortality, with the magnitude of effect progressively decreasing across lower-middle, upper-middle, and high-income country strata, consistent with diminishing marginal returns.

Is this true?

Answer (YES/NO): YES